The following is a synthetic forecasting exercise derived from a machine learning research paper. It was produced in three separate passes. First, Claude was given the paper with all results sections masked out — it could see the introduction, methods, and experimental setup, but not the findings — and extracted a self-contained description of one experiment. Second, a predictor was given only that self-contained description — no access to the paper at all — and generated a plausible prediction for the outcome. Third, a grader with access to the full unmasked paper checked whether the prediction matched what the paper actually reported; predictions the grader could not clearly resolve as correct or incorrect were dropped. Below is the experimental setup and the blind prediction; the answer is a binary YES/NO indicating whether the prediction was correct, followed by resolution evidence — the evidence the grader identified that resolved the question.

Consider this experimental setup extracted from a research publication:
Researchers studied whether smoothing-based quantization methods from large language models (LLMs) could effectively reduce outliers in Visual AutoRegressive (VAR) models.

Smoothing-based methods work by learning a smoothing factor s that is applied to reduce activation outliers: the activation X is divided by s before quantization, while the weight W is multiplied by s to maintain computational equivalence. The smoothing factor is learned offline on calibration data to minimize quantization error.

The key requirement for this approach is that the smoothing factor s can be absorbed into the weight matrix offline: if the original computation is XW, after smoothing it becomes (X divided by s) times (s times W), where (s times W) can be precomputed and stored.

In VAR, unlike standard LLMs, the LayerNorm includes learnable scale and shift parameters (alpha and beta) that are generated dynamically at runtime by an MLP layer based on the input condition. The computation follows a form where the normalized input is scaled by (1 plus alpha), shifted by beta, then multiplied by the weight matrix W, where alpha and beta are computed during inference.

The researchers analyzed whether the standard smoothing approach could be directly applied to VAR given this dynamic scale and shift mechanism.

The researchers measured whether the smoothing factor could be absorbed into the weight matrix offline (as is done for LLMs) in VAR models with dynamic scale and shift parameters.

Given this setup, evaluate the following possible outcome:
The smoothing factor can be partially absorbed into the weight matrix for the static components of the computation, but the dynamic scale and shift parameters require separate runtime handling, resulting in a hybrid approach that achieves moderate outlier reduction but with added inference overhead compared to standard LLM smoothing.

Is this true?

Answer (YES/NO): NO